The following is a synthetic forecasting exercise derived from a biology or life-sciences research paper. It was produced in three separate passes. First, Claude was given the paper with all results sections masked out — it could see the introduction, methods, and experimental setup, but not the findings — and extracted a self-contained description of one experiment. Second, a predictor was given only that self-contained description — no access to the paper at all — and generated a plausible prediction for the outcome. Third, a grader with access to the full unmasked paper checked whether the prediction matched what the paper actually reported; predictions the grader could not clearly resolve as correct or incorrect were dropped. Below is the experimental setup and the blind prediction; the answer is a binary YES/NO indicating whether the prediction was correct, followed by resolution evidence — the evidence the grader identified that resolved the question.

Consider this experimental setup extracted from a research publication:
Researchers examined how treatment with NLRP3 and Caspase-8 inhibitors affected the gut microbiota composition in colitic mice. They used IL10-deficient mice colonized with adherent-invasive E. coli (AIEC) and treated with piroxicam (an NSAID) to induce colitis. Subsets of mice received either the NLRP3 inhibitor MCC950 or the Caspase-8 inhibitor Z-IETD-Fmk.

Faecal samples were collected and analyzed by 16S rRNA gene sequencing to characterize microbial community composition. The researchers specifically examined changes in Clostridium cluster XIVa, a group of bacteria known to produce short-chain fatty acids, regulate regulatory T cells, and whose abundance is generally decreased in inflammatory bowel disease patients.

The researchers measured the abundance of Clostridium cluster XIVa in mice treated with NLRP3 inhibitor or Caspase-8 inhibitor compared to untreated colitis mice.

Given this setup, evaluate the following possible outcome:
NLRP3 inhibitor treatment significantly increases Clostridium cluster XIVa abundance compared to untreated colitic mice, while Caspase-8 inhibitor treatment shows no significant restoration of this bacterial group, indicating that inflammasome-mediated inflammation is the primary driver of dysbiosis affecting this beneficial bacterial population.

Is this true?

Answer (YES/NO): NO